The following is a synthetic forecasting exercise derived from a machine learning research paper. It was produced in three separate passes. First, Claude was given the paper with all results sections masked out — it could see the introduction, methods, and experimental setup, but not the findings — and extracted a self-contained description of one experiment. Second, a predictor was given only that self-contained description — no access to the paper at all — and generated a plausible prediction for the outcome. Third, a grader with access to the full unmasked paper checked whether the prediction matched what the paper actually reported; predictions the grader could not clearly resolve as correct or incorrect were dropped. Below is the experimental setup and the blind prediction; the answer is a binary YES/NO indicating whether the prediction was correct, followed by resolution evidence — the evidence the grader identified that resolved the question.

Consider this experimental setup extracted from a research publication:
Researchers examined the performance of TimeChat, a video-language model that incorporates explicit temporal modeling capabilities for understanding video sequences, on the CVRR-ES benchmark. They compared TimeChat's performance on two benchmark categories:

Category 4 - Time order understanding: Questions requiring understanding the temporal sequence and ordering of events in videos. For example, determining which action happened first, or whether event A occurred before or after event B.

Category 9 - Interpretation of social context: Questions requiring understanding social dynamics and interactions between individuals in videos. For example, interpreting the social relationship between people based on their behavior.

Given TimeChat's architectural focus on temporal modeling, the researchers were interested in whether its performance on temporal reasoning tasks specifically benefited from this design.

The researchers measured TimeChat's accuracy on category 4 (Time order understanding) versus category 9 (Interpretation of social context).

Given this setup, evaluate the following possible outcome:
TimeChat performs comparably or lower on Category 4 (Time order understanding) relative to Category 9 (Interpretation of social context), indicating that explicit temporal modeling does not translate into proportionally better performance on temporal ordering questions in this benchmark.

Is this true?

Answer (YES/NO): YES